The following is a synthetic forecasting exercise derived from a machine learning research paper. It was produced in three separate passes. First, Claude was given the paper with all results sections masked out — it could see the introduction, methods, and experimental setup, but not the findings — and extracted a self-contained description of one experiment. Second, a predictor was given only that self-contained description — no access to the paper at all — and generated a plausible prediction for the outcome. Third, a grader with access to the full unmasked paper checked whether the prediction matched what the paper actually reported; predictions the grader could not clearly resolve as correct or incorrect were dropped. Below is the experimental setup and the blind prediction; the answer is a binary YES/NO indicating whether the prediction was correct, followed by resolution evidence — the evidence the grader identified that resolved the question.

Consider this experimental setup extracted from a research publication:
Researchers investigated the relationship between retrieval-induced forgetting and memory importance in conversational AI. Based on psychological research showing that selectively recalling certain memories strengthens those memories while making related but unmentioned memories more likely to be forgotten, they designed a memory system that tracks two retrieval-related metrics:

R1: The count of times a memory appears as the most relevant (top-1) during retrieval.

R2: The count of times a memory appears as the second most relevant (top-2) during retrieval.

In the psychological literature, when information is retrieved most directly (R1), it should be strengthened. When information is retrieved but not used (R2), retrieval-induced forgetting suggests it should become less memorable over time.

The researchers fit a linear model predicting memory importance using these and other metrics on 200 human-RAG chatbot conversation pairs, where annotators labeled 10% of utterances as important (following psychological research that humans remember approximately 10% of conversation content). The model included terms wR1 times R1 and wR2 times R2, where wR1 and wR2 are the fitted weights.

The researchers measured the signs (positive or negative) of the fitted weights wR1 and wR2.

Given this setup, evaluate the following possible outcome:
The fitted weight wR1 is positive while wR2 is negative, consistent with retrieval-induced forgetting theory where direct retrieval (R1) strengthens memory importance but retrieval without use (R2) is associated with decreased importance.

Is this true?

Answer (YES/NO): YES